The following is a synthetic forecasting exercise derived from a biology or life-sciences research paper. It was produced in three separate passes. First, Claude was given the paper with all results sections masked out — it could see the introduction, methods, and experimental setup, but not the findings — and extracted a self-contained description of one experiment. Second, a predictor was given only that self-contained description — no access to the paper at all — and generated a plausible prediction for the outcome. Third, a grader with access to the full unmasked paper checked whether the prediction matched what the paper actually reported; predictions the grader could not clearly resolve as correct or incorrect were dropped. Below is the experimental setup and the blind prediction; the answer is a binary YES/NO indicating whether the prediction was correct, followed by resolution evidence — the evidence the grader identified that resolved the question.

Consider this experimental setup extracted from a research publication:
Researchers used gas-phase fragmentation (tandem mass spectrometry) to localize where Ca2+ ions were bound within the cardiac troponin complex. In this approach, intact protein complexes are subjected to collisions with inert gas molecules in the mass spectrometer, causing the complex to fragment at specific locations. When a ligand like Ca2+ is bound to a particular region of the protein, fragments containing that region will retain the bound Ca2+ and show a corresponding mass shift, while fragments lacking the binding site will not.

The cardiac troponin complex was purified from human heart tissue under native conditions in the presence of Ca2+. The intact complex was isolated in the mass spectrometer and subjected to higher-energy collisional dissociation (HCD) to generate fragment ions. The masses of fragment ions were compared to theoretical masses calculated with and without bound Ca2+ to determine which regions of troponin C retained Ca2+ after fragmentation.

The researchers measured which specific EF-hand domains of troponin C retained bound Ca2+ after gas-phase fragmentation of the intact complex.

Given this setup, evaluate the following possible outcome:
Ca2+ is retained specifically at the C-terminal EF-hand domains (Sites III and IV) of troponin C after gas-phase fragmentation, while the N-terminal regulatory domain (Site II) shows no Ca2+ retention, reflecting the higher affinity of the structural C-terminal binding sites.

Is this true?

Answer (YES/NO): NO